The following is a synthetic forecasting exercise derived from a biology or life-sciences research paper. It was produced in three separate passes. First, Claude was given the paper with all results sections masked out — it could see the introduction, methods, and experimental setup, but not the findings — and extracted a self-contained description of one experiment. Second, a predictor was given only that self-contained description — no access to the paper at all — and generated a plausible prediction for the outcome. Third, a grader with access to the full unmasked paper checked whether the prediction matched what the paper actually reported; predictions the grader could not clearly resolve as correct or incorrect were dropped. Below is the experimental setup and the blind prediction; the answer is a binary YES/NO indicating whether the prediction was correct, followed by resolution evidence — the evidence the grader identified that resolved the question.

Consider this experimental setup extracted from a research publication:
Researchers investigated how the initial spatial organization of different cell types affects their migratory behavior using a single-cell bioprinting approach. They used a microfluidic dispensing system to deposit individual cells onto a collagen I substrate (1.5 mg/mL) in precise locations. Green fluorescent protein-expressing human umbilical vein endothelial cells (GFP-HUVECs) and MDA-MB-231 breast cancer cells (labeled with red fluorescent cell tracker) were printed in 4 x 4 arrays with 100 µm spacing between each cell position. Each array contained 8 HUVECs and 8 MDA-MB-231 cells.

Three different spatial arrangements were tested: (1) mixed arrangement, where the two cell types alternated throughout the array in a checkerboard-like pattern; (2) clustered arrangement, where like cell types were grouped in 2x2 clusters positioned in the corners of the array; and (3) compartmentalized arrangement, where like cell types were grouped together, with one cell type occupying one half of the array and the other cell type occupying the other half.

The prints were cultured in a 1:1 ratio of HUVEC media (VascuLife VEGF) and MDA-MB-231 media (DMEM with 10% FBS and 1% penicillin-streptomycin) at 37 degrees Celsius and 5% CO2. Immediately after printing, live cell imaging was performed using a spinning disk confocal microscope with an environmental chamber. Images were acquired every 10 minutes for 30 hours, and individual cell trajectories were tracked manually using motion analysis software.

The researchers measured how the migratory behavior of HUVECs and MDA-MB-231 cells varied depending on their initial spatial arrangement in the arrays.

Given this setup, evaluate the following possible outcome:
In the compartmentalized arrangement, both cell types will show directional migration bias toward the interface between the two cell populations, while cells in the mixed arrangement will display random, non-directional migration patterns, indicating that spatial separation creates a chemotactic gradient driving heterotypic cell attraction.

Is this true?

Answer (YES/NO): NO